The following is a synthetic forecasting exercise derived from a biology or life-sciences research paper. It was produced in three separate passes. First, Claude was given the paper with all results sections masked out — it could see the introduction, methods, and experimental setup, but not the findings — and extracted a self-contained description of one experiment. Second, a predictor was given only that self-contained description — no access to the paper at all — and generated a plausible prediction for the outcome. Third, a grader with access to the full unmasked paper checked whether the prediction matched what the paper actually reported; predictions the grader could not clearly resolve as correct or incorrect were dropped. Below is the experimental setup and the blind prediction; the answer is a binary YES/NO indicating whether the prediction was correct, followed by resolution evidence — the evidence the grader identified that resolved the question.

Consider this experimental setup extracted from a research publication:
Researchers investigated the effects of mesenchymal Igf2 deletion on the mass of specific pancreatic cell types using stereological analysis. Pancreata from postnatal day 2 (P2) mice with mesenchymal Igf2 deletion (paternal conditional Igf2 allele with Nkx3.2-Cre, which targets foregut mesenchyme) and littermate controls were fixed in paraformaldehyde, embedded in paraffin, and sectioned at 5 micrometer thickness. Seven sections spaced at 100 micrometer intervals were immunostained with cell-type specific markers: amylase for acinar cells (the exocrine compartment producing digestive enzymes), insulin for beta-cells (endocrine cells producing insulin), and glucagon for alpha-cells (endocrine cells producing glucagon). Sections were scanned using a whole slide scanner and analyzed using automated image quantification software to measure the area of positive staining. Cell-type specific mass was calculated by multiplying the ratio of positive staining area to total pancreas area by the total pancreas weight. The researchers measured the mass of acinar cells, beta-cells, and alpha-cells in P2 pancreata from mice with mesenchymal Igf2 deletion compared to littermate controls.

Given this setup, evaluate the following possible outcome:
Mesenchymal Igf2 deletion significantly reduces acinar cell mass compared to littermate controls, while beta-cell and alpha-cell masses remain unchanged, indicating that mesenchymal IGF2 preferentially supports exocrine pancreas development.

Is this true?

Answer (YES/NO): NO